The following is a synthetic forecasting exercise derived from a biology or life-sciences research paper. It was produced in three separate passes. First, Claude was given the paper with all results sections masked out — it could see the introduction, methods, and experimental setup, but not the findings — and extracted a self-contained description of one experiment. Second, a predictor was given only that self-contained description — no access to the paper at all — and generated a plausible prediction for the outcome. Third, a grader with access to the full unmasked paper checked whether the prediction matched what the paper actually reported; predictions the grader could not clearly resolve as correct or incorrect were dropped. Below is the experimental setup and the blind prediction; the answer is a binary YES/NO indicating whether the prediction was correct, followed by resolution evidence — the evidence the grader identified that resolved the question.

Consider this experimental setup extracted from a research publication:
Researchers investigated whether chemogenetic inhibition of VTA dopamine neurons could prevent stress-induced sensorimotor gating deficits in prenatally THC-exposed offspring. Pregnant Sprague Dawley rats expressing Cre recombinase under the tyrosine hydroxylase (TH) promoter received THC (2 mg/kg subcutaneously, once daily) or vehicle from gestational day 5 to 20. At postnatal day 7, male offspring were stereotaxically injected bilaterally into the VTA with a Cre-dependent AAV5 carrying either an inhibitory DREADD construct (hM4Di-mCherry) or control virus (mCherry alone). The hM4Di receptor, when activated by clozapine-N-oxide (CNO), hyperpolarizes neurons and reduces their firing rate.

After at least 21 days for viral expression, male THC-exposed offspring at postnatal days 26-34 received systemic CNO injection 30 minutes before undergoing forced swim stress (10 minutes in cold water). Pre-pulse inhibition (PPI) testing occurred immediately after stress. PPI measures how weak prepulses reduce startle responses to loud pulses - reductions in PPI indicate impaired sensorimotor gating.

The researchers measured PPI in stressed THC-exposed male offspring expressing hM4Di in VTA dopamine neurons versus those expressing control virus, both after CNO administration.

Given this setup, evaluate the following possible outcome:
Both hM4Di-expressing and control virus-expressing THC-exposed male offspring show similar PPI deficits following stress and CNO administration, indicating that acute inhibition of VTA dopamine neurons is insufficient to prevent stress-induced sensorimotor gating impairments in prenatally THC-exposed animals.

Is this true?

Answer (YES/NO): NO